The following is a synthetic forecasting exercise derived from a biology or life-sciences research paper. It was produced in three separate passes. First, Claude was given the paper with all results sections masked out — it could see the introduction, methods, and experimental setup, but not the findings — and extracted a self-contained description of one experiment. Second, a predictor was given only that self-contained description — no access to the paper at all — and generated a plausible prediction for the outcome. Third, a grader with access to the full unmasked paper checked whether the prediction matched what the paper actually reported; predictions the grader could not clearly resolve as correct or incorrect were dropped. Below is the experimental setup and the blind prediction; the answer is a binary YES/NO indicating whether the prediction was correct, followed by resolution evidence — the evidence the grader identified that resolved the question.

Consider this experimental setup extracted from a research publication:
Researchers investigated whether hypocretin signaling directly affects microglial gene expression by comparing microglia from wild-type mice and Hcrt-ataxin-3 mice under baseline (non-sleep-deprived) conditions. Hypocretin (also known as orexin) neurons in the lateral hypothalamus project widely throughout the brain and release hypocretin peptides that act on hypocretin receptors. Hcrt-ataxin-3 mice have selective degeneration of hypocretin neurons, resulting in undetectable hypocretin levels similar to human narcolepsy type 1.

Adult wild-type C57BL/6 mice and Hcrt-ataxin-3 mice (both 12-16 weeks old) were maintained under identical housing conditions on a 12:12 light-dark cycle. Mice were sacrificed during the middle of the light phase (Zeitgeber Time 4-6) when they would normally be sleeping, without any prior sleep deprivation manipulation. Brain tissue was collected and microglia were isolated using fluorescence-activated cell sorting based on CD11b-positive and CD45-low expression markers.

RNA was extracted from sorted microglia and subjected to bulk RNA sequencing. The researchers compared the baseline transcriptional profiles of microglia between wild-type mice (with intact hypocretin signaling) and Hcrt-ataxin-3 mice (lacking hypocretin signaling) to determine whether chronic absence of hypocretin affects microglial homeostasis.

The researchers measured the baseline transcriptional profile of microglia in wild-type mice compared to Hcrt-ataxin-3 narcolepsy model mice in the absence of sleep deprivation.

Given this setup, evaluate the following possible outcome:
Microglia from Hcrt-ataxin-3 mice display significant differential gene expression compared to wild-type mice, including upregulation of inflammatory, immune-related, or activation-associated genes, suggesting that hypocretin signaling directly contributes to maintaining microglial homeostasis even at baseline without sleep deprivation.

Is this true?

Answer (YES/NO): NO